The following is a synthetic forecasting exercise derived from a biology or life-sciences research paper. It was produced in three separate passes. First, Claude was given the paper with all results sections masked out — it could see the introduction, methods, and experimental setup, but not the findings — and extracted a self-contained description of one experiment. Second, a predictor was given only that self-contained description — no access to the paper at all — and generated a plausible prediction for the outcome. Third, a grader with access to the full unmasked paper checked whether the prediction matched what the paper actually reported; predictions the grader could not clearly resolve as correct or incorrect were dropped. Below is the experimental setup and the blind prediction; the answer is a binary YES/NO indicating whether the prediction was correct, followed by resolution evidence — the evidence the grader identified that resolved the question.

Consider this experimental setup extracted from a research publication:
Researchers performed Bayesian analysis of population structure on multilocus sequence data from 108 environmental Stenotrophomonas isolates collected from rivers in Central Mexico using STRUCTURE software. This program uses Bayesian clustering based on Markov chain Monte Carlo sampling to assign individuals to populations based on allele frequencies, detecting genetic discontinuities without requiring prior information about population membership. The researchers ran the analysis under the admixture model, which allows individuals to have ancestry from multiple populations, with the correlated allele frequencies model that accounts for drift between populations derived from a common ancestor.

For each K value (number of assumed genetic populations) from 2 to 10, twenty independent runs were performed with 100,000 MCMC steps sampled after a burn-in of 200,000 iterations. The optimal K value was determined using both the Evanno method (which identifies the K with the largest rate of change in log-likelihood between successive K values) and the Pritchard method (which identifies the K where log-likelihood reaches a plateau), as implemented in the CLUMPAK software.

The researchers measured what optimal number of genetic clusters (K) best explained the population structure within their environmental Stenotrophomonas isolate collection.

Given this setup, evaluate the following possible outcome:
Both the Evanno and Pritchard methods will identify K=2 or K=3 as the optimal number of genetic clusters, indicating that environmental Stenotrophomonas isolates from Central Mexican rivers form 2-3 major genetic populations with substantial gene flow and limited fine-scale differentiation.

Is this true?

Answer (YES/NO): NO